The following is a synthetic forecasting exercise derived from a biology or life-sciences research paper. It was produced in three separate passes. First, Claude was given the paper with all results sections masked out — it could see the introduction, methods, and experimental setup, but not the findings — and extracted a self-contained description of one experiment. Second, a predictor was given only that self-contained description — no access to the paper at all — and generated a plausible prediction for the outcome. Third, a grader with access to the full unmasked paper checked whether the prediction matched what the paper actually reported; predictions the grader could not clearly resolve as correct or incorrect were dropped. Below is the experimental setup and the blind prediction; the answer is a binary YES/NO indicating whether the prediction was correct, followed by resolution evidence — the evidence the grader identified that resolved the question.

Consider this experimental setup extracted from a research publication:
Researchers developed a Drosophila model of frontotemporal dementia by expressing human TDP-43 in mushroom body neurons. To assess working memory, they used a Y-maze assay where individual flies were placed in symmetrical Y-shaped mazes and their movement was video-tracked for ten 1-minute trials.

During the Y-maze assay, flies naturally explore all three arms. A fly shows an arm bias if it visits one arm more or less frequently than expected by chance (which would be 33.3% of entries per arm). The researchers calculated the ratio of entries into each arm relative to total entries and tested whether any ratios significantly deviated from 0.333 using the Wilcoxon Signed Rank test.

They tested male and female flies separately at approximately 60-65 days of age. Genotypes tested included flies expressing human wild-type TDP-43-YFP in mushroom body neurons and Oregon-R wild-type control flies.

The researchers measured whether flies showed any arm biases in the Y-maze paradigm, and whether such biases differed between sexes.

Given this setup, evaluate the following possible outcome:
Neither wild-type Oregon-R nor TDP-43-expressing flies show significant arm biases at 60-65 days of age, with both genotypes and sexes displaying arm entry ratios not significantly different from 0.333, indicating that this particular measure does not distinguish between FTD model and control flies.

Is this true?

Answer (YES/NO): NO